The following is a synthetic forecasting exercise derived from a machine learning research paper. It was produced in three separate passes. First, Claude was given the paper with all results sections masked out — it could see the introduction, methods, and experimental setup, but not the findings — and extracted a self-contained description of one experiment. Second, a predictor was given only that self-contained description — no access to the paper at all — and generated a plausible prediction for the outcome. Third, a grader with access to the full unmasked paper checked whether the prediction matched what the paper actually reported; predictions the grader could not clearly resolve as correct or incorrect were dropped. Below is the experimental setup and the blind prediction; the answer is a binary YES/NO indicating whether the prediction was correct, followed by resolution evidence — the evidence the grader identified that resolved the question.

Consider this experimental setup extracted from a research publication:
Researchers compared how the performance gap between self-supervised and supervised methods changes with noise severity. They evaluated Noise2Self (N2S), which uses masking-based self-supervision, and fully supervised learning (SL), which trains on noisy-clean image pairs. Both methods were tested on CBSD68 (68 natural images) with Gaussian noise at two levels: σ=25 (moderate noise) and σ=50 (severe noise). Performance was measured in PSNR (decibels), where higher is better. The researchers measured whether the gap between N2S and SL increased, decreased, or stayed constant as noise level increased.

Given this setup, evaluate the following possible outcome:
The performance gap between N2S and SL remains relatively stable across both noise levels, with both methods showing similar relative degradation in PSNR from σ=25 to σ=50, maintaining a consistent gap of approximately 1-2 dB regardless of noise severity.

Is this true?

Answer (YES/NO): NO